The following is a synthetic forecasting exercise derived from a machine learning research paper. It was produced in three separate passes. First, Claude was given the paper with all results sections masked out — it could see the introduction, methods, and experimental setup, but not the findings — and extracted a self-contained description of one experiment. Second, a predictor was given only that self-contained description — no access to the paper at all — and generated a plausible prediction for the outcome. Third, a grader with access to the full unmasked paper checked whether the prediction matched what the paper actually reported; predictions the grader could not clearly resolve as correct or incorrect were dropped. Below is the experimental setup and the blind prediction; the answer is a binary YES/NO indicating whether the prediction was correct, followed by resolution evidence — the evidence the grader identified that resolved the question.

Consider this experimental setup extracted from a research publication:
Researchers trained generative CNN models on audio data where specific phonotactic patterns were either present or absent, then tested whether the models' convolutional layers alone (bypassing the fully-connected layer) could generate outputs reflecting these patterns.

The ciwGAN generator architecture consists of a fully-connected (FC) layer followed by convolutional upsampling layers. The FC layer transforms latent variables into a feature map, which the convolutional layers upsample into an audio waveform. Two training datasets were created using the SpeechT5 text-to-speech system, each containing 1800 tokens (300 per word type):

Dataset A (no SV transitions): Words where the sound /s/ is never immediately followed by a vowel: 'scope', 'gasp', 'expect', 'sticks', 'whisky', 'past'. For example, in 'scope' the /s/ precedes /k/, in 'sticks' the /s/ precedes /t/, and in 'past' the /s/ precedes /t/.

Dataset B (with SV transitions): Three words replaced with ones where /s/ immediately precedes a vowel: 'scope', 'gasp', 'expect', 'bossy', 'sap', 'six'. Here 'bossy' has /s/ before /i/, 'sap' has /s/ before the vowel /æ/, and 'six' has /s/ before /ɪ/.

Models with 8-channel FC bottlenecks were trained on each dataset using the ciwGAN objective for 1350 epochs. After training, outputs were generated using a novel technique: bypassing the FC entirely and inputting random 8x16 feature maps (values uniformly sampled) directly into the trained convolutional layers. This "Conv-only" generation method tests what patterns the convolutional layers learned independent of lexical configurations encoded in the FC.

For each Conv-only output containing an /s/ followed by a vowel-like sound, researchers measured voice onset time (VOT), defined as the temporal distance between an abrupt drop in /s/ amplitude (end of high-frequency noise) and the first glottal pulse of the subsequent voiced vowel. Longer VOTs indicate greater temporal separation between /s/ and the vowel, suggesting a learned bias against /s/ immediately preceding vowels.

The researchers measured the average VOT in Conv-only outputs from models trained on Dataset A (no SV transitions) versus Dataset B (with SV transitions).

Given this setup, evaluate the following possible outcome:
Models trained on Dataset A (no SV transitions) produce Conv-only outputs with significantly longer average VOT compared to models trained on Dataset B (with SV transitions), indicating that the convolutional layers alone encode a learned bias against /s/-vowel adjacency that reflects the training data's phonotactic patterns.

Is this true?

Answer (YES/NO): YES